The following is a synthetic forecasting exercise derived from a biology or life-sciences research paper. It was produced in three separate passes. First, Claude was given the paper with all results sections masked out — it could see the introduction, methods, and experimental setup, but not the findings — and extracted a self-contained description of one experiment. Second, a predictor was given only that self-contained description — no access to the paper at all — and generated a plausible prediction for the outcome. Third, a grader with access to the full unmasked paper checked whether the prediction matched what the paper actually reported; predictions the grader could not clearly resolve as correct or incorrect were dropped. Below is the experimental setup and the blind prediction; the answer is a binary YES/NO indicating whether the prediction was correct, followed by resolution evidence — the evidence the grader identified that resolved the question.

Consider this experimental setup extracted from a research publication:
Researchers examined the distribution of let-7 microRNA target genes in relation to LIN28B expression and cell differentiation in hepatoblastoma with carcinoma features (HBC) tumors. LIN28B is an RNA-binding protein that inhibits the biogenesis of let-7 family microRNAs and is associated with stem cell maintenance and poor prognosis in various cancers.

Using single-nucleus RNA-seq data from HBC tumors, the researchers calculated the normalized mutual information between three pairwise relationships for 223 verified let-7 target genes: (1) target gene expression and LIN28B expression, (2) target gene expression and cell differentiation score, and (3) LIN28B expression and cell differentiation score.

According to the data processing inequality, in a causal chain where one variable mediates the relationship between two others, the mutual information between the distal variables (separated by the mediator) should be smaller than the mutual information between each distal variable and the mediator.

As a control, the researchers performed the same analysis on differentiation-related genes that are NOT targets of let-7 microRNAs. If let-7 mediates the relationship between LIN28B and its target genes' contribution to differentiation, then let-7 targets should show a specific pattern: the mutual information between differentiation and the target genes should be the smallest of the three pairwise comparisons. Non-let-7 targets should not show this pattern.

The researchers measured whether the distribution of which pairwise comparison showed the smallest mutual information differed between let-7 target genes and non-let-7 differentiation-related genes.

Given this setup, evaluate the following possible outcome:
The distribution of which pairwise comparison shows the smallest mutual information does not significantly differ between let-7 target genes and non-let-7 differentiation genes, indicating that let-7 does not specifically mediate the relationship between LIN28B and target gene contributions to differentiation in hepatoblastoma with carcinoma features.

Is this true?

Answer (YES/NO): NO